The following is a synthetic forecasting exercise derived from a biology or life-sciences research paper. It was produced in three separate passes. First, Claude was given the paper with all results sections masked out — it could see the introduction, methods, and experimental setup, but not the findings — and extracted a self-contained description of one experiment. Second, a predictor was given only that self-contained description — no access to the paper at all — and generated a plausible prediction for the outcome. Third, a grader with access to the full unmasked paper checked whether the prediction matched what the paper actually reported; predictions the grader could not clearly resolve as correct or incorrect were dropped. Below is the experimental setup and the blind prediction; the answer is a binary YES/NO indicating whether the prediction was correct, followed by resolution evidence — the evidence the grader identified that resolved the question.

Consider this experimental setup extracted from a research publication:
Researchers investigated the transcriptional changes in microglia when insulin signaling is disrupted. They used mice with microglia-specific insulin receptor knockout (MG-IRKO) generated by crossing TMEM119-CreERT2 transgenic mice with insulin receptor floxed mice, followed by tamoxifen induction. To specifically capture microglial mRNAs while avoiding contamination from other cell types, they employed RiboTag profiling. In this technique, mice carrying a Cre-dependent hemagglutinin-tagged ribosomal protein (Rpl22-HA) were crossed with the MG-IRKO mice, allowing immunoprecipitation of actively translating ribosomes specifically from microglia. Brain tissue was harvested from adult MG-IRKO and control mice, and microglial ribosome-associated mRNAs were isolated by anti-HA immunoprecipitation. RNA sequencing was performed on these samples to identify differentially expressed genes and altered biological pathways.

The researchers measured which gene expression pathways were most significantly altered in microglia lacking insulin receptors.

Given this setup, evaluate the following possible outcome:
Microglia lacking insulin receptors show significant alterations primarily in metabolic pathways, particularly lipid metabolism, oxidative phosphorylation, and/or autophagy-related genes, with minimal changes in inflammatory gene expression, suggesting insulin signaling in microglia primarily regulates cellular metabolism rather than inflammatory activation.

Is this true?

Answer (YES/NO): NO